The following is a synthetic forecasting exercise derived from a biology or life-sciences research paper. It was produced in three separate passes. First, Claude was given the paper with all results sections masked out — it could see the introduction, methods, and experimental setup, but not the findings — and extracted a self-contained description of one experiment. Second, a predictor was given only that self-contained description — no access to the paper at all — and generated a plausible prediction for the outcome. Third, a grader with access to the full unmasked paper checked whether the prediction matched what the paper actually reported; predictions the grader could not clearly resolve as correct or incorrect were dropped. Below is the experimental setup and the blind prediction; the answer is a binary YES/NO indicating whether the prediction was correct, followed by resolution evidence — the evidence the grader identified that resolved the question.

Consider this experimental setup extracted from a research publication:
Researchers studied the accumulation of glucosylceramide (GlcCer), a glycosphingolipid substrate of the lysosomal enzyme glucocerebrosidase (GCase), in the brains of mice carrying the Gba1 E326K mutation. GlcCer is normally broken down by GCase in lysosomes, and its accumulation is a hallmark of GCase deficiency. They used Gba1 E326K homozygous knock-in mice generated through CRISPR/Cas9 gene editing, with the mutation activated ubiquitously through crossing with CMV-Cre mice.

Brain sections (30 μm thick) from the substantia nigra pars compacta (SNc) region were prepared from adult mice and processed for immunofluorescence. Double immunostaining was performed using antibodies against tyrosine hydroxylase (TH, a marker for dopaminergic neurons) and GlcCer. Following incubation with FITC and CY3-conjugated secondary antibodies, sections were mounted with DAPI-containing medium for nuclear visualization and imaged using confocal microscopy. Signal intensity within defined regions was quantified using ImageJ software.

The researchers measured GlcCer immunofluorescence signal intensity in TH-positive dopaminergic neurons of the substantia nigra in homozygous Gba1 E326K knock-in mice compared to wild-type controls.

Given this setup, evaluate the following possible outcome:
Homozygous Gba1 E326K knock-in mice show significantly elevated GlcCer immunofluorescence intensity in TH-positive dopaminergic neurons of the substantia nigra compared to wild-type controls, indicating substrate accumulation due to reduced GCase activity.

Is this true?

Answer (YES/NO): YES